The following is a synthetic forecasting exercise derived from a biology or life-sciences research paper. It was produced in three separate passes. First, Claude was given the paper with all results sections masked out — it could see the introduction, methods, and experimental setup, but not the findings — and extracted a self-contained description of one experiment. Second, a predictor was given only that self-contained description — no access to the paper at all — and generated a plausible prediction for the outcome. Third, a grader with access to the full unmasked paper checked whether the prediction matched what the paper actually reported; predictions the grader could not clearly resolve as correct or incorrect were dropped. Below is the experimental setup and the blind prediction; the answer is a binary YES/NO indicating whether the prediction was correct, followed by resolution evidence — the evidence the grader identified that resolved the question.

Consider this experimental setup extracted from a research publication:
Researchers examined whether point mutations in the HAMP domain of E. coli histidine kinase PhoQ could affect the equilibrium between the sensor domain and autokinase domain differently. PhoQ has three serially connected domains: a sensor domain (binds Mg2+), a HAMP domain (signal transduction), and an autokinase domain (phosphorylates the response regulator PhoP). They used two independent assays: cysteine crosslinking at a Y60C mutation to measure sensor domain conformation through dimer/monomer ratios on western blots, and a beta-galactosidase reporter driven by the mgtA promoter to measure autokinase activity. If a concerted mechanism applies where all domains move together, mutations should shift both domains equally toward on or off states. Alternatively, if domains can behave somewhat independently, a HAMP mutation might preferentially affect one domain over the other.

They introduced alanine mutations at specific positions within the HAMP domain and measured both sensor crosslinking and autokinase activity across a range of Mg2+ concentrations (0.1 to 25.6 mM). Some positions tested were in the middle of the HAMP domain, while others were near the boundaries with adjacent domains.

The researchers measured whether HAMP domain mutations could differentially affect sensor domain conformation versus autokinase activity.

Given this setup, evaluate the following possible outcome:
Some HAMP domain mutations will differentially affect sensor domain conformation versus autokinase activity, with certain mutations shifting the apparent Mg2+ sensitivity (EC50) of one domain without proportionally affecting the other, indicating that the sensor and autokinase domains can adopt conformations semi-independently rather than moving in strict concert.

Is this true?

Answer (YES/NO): YES